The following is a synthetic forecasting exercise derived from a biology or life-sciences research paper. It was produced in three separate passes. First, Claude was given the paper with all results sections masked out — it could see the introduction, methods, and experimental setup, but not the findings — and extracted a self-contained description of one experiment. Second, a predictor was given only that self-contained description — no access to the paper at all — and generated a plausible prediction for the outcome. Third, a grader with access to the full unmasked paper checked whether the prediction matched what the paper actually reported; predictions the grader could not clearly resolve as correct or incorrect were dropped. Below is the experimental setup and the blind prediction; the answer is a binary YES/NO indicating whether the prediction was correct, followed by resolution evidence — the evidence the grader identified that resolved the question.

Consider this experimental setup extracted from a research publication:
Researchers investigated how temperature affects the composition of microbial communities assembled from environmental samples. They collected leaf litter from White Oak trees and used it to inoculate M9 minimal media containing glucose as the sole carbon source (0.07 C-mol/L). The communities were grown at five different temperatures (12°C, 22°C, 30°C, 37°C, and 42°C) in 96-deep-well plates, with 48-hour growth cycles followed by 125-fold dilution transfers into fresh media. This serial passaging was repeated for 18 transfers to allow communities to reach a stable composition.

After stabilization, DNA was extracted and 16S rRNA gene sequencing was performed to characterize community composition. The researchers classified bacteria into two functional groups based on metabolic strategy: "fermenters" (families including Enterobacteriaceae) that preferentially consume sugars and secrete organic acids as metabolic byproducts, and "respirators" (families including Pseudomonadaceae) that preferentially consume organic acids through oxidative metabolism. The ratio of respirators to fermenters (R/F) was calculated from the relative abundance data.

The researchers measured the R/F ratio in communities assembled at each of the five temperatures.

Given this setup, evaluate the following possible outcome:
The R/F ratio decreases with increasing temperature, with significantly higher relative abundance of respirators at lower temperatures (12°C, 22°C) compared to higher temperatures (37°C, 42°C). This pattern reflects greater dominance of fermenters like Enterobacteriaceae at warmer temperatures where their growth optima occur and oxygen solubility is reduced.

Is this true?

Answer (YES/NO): NO